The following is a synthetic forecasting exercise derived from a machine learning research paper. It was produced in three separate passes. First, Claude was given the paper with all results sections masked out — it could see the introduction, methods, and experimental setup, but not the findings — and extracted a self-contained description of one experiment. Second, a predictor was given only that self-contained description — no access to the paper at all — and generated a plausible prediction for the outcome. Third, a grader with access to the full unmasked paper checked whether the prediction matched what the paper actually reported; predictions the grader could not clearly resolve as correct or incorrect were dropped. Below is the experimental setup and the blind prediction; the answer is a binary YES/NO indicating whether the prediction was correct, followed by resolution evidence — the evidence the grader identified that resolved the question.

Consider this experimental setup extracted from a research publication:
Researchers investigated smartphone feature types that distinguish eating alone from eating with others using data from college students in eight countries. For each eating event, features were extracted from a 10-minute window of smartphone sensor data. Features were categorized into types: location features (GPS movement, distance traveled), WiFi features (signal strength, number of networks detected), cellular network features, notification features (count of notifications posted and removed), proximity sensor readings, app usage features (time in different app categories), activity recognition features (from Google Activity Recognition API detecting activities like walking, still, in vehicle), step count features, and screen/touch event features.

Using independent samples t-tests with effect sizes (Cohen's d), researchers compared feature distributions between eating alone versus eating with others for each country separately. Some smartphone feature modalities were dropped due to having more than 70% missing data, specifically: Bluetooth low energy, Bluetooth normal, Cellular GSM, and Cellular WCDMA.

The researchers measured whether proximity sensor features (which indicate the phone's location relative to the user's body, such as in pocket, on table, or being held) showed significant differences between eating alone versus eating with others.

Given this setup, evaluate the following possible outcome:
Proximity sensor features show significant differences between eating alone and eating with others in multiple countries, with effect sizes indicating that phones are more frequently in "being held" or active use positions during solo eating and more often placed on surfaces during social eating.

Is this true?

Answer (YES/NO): NO